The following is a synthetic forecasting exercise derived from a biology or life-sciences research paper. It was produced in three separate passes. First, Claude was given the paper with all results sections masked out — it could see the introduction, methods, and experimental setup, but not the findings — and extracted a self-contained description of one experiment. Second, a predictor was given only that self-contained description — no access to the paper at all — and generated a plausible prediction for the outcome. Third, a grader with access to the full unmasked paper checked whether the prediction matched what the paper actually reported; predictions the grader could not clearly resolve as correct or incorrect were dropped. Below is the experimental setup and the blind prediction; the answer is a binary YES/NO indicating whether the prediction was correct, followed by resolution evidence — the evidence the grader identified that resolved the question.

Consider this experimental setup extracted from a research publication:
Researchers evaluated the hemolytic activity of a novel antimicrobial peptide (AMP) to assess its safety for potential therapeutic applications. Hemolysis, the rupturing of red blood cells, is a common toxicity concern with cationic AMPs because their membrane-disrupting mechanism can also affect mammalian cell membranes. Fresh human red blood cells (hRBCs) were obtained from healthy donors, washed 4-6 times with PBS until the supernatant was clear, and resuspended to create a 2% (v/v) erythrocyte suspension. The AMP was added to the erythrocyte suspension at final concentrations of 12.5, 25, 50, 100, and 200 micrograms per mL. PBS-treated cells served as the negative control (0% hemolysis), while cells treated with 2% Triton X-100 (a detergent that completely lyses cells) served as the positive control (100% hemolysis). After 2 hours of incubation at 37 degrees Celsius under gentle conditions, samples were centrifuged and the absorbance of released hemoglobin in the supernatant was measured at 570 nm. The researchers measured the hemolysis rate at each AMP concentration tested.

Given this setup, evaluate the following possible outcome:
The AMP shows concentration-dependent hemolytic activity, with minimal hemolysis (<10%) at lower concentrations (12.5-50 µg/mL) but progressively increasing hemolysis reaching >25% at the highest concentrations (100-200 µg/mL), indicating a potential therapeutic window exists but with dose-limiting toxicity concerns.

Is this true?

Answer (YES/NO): NO